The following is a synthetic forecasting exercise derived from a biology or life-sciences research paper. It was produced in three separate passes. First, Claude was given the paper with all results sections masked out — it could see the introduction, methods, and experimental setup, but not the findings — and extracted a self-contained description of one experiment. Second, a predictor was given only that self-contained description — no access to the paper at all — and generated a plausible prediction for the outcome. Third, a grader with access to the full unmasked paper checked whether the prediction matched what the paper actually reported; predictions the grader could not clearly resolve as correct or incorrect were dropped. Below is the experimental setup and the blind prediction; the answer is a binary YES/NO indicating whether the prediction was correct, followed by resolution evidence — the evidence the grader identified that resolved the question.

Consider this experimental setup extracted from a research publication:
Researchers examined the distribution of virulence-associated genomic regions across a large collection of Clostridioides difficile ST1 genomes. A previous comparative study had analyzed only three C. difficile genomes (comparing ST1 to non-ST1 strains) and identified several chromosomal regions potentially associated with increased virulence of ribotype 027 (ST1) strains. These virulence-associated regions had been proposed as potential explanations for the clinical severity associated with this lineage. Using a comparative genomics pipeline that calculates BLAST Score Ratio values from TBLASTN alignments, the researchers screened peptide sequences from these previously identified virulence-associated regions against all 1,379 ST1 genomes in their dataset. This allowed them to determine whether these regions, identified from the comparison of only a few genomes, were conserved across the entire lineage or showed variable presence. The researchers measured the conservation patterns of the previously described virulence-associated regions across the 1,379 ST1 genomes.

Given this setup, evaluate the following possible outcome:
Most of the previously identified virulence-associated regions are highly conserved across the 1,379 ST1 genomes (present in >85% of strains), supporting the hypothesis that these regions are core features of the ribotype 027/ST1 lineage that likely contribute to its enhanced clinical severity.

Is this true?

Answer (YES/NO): NO